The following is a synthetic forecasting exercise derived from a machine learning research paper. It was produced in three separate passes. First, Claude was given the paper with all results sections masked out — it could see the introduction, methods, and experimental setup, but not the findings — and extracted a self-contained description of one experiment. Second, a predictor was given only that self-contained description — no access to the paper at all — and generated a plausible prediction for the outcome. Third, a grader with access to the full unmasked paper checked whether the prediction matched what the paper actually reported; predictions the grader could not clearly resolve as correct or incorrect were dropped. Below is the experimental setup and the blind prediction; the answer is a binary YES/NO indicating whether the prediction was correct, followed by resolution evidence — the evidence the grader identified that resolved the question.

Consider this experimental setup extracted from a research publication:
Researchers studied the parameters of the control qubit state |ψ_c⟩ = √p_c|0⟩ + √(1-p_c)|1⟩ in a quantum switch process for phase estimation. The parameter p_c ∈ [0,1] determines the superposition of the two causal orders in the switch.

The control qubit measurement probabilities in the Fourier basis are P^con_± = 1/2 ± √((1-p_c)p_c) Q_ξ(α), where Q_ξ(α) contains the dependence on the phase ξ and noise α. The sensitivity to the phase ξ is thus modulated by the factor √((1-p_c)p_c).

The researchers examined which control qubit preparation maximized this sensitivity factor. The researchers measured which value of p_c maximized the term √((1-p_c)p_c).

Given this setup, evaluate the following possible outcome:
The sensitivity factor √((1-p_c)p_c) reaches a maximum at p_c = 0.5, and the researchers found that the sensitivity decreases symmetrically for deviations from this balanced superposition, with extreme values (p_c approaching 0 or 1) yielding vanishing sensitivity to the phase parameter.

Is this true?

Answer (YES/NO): YES